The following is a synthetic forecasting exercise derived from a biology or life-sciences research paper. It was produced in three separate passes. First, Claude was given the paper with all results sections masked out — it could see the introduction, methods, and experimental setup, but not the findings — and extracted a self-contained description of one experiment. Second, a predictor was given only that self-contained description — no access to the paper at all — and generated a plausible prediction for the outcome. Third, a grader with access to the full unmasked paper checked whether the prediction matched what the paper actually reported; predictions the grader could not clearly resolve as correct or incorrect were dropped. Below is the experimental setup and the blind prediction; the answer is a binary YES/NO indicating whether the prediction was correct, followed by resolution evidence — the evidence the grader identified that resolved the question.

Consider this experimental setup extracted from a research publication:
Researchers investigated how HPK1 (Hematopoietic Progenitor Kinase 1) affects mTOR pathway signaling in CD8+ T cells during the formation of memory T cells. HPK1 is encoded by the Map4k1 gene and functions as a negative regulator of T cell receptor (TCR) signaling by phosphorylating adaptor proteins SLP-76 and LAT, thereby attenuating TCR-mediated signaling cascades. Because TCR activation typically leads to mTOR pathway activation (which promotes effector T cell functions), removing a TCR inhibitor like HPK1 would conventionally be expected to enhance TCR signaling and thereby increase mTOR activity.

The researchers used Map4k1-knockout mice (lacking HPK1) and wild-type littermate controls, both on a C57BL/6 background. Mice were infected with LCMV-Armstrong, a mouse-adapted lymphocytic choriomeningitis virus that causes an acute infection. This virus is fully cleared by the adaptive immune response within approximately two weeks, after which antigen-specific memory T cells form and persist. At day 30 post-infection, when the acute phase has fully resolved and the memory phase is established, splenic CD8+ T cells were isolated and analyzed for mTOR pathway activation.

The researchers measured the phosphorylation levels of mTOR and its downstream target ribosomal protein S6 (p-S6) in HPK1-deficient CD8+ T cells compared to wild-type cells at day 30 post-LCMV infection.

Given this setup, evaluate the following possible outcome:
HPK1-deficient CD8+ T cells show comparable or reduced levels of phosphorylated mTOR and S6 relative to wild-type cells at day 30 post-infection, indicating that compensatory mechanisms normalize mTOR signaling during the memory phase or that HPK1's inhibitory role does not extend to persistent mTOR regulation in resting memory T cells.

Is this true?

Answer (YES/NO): YES